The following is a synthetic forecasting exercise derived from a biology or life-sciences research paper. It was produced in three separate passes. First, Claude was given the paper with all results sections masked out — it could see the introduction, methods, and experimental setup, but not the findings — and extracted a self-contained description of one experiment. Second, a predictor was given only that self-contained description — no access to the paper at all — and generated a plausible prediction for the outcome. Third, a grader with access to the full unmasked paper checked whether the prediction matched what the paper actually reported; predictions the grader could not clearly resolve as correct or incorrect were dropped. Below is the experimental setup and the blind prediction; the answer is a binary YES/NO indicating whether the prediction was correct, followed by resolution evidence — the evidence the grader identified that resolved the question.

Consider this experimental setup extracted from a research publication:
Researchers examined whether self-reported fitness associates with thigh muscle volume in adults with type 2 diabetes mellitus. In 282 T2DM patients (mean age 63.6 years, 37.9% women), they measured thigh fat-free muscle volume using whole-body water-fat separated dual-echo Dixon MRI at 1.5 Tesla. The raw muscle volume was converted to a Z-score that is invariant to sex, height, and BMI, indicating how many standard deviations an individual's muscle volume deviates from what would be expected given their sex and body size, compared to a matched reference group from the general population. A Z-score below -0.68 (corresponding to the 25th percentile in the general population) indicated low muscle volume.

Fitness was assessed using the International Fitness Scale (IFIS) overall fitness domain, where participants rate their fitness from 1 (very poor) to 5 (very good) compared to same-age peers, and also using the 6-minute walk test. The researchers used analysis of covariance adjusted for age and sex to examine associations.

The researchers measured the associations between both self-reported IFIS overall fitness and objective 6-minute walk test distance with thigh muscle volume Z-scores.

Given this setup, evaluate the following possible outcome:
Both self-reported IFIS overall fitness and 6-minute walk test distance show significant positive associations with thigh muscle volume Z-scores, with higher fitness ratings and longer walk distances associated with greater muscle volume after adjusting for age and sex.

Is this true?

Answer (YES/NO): YES